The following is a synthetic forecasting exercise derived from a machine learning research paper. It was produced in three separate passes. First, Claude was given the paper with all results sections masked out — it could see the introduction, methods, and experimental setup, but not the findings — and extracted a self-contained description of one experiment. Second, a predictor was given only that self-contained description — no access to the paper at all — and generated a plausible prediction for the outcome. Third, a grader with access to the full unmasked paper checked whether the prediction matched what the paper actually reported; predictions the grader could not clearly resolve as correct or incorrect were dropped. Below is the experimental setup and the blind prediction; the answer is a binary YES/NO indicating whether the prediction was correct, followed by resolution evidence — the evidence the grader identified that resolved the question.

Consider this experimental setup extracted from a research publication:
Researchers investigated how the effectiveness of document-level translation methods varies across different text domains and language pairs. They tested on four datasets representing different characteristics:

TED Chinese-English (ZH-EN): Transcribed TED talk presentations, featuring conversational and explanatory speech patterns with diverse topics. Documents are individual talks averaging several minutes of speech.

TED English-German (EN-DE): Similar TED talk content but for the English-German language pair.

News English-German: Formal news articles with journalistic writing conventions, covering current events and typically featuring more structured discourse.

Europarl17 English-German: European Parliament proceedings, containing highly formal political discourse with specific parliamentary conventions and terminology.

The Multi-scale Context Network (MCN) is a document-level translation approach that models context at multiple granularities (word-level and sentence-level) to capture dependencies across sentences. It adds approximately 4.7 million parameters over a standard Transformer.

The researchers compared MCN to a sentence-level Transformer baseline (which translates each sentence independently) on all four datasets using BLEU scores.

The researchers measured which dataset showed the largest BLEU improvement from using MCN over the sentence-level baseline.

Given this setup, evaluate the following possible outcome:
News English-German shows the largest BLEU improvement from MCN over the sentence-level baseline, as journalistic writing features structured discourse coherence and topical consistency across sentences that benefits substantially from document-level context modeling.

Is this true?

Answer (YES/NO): NO